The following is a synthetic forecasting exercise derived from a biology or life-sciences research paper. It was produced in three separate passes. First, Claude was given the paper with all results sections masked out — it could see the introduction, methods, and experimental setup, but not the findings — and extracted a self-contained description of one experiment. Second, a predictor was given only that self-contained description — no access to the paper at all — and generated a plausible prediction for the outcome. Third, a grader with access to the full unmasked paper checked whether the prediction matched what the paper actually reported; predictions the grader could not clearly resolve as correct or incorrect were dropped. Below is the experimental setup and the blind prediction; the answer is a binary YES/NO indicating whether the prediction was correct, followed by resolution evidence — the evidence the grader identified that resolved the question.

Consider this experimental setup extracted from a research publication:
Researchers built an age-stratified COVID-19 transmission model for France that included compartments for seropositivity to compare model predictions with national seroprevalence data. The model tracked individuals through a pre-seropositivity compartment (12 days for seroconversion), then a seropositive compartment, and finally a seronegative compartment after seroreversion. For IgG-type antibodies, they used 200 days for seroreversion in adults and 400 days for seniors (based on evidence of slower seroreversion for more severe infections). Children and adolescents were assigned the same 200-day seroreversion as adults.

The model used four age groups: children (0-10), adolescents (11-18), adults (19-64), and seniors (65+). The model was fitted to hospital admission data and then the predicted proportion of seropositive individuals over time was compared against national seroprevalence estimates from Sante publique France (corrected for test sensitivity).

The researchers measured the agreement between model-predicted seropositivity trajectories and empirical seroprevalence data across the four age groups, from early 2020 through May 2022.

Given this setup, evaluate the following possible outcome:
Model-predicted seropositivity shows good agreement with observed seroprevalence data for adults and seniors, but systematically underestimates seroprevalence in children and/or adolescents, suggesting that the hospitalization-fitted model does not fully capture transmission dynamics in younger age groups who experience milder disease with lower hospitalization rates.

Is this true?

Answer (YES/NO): NO